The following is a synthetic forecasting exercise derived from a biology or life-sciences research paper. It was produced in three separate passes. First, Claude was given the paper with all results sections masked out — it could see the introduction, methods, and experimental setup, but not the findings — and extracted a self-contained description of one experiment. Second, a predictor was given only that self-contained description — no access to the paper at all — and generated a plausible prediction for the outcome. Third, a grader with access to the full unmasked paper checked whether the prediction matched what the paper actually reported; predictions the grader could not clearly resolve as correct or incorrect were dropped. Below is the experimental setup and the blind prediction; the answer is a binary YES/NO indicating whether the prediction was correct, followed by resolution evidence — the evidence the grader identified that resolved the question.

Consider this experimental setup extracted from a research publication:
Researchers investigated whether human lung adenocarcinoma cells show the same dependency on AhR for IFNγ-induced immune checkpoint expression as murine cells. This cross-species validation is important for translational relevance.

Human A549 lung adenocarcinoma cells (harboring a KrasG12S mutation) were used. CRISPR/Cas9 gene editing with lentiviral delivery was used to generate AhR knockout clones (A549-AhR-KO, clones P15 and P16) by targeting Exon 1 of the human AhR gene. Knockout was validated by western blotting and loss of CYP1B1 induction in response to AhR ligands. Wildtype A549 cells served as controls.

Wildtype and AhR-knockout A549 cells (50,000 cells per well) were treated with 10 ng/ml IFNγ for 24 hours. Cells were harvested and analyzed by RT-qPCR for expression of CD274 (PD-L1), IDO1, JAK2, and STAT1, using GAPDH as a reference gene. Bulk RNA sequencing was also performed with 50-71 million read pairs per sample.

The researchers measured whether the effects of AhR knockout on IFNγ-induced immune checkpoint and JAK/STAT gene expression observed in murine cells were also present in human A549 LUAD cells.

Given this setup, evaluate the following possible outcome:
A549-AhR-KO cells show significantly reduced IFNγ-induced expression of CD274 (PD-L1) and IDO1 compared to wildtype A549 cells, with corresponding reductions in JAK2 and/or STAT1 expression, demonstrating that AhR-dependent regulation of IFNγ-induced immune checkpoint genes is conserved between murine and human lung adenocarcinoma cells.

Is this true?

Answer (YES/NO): YES